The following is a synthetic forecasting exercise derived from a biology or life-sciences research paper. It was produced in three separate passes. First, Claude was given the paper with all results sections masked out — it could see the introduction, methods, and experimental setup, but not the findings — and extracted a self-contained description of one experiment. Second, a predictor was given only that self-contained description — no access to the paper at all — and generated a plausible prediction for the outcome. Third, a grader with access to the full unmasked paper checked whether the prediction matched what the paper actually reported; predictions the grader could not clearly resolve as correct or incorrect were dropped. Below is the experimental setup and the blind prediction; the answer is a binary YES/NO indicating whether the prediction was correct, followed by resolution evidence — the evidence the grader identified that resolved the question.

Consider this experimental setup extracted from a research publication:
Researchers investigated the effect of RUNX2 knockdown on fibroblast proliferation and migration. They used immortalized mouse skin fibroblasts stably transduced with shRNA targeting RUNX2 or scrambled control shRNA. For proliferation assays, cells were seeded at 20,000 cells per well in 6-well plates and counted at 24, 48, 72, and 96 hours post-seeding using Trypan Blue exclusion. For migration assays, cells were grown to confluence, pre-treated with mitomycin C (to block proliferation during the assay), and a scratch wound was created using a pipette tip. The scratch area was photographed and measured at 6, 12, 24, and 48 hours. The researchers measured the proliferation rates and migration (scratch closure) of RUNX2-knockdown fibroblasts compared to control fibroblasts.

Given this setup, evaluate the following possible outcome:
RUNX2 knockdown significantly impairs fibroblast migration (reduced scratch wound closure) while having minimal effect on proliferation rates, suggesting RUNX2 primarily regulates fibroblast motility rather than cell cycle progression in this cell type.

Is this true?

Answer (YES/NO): NO